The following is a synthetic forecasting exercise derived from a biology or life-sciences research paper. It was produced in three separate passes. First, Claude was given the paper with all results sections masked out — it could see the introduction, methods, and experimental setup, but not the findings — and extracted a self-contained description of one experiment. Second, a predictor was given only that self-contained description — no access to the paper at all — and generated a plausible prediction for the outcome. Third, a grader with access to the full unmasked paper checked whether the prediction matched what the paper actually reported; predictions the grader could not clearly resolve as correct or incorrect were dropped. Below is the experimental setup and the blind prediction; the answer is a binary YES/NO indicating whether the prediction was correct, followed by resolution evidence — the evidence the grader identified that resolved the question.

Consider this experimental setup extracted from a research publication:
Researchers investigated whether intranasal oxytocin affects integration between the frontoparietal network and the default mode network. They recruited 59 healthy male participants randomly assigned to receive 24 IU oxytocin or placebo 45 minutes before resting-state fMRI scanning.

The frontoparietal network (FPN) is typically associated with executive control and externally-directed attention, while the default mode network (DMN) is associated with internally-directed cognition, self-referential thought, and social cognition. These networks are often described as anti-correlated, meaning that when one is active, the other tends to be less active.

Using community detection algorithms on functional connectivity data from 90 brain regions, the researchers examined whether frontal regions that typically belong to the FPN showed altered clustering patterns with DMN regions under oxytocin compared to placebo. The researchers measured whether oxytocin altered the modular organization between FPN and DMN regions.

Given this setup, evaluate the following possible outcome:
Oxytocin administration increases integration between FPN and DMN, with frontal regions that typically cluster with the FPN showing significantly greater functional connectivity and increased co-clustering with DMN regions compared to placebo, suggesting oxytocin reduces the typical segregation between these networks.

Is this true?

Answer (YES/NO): YES